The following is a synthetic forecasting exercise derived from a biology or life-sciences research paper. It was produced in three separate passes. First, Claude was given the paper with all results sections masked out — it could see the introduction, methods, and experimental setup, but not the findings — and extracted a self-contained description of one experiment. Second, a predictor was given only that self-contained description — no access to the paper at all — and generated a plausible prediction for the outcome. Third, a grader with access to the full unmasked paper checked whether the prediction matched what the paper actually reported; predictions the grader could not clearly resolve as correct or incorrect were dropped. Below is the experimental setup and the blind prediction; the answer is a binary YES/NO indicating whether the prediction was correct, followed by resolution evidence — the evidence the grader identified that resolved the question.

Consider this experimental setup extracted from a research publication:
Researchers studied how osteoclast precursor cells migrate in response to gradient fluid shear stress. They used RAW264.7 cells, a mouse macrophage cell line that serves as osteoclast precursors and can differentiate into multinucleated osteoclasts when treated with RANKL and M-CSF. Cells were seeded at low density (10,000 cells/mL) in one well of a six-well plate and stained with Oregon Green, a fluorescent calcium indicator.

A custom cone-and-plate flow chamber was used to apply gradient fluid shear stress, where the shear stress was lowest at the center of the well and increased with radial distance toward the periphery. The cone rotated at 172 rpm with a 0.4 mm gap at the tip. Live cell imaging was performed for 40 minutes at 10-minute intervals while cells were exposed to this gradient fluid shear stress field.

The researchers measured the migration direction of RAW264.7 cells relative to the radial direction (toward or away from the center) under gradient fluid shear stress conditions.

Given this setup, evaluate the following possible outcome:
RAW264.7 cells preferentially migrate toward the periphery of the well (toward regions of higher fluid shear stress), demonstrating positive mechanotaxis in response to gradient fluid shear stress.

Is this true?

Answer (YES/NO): NO